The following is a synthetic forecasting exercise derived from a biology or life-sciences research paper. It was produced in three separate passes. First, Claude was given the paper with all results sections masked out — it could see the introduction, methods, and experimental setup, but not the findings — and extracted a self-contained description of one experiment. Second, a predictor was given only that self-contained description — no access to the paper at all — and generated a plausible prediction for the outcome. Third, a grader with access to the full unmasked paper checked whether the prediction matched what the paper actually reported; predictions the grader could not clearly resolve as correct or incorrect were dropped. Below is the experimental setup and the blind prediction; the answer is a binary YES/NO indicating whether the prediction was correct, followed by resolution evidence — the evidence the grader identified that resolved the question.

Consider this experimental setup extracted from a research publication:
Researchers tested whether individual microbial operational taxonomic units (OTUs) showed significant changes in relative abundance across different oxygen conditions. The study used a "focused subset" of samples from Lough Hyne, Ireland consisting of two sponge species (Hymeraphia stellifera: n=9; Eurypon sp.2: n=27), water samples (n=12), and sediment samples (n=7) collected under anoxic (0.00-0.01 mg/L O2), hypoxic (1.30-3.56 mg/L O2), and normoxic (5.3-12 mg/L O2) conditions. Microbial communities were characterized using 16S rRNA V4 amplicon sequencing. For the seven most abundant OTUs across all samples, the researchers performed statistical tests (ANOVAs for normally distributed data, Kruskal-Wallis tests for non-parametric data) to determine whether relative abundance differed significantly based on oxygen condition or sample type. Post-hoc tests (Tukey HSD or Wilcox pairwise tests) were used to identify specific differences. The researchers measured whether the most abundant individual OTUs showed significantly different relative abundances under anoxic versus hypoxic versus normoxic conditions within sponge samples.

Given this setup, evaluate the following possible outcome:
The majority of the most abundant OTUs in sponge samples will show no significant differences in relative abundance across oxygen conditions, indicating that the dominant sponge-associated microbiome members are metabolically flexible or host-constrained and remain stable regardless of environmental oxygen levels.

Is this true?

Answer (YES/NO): YES